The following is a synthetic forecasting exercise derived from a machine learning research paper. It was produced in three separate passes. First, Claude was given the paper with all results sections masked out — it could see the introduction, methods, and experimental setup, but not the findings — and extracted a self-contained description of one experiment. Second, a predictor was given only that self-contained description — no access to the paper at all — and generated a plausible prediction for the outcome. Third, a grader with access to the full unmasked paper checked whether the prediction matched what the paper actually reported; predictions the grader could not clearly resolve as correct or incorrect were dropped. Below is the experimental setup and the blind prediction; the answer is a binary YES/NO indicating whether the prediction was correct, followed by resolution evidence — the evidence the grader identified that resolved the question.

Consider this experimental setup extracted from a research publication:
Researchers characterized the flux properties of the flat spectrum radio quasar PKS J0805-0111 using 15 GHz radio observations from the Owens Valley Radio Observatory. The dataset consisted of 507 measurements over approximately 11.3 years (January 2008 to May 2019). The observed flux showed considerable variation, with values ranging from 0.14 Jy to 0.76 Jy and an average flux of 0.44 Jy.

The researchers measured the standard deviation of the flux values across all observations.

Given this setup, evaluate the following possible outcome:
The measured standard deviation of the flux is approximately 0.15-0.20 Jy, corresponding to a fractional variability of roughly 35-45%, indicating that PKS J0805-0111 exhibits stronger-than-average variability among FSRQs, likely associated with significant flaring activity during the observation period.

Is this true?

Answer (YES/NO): NO